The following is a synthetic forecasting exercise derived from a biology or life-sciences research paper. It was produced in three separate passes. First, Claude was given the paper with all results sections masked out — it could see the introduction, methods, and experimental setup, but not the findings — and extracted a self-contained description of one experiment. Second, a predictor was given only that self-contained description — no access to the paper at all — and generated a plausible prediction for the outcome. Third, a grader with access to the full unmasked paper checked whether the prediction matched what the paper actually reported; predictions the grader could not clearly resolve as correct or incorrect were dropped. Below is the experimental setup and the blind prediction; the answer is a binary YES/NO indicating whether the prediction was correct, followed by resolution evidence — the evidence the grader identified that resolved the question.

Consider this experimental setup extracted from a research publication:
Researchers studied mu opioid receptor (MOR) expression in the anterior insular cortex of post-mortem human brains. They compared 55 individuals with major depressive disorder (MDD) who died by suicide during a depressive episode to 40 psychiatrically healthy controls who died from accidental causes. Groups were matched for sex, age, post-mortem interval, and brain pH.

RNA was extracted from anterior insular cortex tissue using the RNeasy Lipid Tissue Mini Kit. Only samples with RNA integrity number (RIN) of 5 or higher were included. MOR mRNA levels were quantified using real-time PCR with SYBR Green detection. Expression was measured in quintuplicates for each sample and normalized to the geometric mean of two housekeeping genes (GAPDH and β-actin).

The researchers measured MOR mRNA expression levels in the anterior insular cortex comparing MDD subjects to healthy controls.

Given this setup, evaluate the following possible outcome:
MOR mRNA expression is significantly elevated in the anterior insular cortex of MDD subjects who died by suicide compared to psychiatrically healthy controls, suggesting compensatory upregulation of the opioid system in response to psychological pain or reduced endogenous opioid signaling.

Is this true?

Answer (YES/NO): NO